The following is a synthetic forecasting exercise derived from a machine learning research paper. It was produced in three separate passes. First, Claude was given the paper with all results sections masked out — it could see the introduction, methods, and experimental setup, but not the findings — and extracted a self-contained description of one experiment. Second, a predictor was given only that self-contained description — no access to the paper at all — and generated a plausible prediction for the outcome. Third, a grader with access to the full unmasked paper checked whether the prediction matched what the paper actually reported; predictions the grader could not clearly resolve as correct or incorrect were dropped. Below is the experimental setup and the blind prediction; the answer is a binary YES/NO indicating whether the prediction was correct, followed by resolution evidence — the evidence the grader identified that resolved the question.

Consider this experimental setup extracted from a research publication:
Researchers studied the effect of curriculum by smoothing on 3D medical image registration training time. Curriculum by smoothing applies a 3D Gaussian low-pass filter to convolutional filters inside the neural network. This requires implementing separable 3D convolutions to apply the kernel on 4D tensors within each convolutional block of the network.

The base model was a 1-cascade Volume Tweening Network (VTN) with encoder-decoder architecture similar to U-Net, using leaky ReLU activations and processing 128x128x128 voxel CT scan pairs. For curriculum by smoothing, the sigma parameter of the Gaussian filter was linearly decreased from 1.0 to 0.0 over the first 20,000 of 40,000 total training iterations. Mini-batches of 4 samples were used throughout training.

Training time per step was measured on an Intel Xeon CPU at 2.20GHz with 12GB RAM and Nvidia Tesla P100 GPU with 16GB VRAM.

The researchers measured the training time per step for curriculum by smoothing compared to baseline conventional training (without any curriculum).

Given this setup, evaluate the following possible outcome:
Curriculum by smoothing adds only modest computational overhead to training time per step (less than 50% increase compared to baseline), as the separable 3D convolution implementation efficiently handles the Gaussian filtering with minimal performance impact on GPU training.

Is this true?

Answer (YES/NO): YES